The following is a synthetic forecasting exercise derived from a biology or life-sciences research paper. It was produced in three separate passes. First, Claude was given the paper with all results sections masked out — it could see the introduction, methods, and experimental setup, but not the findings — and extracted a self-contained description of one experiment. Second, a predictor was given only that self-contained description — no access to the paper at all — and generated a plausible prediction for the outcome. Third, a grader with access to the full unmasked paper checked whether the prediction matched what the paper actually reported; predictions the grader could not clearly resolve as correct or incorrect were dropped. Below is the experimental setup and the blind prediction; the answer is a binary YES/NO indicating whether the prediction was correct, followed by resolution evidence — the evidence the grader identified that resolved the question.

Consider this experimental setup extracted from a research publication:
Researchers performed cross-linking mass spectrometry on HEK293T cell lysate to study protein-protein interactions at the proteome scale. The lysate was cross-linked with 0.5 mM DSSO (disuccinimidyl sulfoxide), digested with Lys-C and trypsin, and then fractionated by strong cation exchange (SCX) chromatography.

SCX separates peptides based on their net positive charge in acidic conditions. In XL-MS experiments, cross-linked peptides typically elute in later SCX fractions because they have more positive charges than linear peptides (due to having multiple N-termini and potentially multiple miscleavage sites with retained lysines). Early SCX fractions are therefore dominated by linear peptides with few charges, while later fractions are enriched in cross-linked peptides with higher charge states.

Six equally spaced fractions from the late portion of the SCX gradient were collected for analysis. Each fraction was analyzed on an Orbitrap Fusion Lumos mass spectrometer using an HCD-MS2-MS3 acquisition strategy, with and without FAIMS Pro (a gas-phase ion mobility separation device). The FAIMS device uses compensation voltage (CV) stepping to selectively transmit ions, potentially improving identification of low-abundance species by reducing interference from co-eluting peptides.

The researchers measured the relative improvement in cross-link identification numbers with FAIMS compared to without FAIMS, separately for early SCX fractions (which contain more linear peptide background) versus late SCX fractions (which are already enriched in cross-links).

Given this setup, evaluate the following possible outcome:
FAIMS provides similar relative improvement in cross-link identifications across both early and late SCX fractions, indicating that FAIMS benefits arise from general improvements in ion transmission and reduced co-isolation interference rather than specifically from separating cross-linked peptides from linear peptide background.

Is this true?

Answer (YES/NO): NO